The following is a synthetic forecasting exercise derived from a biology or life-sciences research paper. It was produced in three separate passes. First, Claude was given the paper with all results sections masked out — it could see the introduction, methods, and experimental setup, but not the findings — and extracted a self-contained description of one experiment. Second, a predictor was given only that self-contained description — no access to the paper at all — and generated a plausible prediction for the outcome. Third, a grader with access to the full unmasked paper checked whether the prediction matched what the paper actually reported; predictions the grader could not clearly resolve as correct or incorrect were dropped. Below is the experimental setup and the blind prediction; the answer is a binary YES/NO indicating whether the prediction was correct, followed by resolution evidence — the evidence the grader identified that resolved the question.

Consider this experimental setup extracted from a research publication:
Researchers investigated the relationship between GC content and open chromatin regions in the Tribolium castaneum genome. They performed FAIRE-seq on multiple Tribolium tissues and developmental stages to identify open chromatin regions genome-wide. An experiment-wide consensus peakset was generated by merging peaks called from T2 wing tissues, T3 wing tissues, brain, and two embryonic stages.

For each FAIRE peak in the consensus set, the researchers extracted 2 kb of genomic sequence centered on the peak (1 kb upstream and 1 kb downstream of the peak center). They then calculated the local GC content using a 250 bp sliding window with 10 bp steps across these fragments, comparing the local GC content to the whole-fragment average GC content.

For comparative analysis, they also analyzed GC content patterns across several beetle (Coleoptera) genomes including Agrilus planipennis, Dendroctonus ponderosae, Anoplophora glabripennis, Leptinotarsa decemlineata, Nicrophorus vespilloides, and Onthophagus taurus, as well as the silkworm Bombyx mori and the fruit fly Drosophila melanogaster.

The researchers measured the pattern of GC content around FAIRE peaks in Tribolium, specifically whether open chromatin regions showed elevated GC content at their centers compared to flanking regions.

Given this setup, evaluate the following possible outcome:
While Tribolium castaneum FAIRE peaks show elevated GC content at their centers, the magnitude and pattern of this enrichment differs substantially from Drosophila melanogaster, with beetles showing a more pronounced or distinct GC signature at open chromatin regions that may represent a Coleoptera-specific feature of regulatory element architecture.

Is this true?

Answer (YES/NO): NO